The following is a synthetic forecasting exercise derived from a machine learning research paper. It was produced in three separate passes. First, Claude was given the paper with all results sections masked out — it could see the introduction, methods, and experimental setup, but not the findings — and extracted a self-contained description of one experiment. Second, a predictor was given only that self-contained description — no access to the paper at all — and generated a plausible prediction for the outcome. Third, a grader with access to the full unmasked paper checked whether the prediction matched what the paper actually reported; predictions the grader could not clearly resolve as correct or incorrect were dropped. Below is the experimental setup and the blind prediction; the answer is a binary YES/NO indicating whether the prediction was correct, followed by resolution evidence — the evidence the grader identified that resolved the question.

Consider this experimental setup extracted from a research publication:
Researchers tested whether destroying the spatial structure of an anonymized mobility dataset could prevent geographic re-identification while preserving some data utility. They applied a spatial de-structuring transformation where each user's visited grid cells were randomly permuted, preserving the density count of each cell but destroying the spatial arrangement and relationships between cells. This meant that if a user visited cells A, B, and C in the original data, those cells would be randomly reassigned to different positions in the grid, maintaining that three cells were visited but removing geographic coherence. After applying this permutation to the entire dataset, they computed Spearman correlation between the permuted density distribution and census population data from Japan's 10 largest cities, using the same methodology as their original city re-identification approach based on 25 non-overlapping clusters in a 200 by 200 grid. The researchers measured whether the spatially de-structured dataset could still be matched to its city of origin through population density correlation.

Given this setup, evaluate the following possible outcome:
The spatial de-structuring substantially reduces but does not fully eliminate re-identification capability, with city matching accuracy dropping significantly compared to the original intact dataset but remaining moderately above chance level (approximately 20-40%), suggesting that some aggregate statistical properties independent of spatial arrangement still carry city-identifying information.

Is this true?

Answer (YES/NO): NO